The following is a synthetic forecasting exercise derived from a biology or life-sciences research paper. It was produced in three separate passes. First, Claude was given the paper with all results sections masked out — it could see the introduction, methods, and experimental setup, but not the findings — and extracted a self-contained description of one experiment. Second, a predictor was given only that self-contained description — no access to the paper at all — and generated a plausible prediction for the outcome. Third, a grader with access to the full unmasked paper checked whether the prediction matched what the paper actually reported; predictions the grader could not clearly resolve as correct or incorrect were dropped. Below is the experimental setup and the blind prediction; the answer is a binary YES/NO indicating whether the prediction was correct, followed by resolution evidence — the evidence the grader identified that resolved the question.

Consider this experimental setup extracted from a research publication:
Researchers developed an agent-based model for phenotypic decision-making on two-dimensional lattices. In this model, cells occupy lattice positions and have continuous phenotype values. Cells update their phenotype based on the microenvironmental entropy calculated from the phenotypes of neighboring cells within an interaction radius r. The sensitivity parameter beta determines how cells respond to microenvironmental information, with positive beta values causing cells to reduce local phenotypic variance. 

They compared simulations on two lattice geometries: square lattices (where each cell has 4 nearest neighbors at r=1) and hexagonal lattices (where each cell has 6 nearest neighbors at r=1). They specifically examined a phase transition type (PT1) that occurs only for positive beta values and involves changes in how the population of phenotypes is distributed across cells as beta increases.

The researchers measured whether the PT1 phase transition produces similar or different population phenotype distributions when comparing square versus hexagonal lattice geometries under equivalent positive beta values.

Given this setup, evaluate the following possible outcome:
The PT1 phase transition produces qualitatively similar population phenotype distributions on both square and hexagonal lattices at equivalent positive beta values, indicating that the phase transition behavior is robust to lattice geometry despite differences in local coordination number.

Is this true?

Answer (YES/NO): NO